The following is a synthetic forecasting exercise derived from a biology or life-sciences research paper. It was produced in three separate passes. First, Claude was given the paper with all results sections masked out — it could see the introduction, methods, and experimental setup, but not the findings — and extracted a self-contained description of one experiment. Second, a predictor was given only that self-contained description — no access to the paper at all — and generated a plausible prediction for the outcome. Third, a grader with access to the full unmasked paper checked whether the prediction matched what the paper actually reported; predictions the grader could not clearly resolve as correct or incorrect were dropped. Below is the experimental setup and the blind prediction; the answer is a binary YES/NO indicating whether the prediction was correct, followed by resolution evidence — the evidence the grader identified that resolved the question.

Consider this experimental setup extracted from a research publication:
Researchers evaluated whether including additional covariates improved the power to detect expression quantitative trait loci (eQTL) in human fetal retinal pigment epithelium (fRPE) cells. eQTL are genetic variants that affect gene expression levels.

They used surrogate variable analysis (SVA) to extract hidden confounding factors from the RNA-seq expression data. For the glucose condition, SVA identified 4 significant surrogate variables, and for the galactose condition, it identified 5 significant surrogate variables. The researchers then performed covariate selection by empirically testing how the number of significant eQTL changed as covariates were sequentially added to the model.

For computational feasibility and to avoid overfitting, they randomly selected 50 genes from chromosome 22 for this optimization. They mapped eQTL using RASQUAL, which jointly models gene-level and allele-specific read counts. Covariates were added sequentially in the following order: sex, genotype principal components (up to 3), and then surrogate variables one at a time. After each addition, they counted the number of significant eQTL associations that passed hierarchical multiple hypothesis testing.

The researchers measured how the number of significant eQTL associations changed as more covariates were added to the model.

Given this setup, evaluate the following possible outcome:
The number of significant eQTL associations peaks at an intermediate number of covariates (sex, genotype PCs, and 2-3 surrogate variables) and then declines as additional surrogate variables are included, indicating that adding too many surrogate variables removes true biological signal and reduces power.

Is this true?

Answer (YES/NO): NO